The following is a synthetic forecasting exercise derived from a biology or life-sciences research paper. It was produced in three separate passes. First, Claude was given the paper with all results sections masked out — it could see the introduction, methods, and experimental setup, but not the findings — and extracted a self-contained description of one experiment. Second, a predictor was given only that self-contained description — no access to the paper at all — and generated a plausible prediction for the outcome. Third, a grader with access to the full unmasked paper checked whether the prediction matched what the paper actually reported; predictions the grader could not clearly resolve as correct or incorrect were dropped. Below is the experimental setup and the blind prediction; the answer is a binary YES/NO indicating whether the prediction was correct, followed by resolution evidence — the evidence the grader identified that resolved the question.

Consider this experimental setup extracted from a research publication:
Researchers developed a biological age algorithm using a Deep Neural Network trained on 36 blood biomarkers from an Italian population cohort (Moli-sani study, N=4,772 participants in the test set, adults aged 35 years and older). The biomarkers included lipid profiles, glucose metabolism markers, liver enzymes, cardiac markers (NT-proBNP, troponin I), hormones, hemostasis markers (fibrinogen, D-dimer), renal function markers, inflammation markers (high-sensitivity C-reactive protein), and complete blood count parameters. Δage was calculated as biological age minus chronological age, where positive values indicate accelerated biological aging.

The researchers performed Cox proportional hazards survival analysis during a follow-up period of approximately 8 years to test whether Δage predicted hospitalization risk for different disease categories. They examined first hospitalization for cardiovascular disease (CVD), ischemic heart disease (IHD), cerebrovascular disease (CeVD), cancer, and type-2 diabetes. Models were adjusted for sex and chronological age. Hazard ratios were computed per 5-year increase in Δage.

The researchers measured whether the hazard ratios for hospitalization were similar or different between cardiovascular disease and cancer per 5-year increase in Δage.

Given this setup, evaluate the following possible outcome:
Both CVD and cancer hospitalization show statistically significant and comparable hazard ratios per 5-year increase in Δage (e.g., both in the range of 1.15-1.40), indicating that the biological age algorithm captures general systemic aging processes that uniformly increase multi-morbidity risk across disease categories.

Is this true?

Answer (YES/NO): NO